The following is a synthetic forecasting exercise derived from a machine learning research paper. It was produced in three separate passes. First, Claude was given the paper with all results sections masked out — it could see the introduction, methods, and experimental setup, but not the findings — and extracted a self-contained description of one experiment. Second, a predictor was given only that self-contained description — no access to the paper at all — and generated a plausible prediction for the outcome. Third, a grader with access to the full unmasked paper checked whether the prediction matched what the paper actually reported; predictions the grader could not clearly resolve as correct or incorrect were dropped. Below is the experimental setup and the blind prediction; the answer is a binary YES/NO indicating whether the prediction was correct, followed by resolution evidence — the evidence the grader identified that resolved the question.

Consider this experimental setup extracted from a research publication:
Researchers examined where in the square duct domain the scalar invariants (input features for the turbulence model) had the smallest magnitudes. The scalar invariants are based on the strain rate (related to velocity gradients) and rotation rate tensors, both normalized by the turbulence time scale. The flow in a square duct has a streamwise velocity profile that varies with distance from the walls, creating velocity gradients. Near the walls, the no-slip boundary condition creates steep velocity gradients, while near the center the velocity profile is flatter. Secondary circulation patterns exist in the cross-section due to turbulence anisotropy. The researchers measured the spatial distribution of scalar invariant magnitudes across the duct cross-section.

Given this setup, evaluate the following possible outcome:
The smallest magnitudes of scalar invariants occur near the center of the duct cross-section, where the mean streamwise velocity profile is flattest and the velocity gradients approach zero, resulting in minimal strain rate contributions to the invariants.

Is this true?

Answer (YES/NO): YES